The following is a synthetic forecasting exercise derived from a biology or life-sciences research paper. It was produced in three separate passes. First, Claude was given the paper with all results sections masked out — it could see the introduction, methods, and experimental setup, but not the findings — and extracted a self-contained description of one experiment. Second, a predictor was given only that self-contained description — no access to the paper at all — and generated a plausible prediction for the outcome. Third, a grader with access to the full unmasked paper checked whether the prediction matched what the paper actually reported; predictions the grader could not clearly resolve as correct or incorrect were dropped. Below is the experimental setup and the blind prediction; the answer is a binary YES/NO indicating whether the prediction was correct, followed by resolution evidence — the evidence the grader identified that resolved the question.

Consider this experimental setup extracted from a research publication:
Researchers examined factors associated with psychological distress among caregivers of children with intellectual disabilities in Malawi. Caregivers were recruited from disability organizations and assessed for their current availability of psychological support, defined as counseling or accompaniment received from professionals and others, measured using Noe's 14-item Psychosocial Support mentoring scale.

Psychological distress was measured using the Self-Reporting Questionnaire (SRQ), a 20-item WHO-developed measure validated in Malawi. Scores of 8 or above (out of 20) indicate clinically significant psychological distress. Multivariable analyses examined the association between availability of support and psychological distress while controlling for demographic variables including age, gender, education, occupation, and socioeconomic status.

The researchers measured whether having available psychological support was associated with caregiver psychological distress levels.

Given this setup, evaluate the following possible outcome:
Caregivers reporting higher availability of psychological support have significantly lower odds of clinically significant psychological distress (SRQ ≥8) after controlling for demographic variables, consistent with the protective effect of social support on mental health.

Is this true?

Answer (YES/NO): YES